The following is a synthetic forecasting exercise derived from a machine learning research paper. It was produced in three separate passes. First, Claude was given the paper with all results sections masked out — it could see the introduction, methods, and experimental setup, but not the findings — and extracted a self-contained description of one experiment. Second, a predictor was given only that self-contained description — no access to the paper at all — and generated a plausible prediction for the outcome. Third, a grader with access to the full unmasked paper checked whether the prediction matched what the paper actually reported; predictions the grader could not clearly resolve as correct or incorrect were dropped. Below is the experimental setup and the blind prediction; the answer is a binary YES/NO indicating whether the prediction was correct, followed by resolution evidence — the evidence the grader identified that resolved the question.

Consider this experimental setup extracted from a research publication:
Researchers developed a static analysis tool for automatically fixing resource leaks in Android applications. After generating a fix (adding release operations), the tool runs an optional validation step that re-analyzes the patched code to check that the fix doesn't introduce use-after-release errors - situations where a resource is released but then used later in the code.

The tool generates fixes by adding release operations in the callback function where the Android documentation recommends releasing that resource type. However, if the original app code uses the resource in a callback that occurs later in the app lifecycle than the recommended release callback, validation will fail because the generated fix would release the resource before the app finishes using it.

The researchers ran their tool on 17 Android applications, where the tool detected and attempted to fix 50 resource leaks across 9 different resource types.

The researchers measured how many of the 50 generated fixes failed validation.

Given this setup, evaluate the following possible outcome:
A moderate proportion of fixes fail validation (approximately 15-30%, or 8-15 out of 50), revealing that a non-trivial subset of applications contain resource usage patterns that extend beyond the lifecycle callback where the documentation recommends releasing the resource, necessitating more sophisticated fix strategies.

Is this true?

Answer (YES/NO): NO